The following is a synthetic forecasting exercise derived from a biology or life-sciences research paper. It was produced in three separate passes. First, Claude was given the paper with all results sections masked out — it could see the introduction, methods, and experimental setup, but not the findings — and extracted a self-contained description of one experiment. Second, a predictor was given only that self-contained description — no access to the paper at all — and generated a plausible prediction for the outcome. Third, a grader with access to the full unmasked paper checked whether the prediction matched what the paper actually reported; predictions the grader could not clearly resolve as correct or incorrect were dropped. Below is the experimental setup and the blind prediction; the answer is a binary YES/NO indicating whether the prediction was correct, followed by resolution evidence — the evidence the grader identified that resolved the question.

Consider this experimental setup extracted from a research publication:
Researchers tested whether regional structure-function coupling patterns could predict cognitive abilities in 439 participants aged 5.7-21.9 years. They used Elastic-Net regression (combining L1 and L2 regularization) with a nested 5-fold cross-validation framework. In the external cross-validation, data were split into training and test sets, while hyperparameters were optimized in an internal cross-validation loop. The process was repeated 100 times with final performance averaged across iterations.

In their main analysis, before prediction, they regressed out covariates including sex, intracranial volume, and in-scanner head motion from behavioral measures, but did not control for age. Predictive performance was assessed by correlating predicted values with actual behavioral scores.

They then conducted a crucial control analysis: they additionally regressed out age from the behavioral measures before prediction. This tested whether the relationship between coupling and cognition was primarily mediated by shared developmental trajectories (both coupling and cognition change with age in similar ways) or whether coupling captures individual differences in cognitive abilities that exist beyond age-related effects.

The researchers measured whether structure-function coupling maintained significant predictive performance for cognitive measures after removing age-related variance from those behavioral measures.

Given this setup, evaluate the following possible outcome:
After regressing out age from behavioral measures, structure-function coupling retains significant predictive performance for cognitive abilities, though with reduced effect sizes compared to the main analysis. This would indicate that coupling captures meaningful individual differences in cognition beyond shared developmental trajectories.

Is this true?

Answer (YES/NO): YES